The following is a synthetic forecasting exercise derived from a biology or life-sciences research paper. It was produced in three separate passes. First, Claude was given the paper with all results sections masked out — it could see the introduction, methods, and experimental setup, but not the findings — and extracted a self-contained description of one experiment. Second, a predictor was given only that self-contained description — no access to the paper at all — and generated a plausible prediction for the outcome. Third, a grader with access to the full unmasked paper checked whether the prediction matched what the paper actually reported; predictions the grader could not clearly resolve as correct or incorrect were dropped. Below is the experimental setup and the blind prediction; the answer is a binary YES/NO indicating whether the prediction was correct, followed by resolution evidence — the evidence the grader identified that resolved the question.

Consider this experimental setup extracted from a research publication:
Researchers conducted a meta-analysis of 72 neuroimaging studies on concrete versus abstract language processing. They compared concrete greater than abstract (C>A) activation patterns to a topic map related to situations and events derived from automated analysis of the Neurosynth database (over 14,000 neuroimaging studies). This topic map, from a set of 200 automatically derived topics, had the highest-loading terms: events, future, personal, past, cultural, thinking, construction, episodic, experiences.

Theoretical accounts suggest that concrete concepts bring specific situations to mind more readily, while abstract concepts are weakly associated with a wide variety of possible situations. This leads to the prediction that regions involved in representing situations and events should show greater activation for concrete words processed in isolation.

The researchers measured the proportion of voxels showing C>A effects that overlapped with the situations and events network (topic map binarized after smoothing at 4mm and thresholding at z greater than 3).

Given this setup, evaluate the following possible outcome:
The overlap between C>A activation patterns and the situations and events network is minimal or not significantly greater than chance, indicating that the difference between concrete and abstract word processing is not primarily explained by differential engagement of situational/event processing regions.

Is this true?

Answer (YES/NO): NO